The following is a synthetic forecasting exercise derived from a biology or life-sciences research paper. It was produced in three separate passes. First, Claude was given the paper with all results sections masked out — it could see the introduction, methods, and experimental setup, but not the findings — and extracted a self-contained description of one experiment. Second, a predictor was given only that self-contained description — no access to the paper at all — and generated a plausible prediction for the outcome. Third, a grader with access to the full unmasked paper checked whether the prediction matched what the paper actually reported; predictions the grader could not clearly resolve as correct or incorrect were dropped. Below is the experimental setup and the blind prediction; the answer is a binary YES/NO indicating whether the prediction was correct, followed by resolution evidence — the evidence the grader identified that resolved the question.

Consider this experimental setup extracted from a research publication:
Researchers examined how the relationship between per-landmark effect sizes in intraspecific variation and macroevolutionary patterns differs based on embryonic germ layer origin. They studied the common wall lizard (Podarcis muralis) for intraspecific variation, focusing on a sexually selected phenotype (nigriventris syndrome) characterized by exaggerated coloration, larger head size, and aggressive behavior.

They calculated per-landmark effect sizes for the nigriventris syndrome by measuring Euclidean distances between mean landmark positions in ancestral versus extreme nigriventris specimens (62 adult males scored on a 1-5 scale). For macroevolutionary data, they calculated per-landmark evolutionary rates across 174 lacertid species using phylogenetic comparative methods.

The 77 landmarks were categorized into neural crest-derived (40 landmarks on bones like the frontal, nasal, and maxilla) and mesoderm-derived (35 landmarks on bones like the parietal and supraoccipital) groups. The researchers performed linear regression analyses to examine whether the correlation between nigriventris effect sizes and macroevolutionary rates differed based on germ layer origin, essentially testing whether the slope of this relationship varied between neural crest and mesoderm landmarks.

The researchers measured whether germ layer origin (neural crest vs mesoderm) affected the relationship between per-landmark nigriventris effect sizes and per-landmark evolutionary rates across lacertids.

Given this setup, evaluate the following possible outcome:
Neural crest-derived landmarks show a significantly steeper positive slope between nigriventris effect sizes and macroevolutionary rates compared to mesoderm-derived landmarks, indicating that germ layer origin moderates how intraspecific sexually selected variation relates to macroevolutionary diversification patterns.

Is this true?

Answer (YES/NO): NO